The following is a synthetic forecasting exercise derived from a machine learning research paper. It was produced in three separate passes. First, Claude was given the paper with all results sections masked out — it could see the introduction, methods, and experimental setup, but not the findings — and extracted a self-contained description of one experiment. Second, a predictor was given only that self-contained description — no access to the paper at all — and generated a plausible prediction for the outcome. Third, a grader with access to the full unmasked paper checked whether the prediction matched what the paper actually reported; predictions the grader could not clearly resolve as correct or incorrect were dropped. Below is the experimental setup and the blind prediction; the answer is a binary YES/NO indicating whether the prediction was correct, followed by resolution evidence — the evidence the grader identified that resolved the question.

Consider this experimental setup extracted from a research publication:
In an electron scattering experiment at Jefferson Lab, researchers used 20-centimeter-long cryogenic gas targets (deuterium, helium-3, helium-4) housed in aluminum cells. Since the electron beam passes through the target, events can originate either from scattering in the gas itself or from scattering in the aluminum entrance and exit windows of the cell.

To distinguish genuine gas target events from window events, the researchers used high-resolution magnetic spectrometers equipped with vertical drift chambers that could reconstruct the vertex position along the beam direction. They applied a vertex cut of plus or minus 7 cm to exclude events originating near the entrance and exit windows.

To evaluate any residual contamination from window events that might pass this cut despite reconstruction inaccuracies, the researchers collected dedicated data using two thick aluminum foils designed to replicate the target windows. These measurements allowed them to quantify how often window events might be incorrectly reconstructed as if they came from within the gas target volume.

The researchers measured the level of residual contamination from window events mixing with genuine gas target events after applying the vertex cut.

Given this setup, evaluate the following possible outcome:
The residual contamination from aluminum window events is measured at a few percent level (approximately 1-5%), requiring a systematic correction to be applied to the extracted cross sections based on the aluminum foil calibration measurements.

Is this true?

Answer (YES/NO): NO